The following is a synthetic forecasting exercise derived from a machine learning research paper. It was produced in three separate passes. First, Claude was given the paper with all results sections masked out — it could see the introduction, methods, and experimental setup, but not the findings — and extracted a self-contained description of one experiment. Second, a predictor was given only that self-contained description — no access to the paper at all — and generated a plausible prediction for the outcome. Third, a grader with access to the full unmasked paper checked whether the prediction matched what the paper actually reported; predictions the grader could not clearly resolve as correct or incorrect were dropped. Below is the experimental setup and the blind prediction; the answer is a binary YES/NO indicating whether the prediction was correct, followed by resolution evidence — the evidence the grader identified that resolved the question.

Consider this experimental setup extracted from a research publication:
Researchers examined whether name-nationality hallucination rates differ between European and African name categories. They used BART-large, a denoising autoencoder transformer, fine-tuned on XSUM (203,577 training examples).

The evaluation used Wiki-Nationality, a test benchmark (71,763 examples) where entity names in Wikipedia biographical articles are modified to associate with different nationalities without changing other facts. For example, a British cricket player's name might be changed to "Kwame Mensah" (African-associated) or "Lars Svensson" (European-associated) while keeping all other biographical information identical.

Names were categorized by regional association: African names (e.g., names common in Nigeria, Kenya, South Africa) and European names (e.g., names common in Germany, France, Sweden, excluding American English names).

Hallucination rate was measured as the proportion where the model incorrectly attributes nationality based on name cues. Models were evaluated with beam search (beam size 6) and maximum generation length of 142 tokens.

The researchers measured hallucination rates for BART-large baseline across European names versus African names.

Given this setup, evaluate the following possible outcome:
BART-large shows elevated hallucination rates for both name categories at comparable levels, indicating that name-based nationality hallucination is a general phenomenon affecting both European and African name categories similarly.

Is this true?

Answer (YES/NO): NO